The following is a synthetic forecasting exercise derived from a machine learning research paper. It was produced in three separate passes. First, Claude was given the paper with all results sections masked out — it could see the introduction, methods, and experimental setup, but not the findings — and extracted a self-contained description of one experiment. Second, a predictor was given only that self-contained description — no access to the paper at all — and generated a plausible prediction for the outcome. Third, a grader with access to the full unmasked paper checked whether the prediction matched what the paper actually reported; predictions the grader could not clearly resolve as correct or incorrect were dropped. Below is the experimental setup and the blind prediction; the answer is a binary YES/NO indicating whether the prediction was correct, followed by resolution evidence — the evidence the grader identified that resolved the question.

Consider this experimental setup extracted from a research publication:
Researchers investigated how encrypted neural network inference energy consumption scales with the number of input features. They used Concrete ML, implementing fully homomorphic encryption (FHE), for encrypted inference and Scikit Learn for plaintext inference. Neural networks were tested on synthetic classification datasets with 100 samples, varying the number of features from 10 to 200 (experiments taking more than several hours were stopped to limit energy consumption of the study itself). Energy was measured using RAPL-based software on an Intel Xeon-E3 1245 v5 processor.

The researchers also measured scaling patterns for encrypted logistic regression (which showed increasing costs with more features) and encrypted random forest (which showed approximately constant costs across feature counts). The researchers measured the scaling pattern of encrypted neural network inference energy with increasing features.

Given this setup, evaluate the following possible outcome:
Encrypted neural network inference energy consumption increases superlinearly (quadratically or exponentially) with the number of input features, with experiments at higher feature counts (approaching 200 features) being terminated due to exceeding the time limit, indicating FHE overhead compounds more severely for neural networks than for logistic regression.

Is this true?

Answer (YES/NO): NO